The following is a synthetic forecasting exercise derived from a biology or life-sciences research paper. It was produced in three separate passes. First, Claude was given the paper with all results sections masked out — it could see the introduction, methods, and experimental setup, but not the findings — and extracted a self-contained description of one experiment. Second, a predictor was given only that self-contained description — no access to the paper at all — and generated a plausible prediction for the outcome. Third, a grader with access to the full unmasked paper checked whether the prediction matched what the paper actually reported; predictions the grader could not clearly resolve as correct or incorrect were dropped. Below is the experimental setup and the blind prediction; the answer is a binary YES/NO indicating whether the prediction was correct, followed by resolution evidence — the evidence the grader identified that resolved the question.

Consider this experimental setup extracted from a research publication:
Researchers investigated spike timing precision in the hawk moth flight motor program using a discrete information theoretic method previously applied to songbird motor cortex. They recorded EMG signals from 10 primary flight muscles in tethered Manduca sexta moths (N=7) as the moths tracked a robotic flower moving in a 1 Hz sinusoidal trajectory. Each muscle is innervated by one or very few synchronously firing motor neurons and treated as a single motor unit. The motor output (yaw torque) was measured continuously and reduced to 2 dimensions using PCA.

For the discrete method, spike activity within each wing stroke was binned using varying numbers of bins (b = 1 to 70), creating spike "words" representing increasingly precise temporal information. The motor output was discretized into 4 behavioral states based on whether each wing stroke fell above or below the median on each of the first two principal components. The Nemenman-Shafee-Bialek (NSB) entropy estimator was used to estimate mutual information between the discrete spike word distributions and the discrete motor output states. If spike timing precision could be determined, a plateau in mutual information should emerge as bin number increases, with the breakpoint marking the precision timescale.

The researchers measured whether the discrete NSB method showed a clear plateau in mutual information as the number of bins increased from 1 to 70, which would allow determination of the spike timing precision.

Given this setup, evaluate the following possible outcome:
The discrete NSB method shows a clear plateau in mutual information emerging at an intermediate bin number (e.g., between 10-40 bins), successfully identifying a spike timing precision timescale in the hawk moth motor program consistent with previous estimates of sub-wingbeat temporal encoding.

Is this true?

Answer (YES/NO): NO